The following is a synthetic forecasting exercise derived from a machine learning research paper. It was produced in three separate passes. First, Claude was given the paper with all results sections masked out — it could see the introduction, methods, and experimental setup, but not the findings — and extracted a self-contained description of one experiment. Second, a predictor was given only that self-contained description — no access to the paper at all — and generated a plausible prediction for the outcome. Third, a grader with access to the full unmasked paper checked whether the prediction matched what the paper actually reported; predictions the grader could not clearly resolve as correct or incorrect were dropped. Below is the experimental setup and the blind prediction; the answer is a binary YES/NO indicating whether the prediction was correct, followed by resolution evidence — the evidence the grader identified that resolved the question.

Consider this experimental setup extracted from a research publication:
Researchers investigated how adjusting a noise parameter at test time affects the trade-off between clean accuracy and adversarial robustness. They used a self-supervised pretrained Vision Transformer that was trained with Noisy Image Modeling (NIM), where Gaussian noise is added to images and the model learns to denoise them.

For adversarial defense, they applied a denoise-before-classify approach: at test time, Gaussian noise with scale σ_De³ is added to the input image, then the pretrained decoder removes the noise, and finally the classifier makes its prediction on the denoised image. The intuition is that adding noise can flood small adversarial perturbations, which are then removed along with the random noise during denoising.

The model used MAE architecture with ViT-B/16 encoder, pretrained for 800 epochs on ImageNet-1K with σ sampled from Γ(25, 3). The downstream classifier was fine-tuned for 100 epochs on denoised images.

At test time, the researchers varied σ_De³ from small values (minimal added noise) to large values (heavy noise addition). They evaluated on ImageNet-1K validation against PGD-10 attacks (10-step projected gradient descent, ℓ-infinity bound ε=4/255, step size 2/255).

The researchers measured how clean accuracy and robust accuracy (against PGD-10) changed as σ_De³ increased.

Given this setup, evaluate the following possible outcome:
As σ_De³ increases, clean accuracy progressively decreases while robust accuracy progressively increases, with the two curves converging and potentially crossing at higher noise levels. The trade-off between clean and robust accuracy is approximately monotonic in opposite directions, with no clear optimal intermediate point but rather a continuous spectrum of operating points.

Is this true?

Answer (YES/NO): YES